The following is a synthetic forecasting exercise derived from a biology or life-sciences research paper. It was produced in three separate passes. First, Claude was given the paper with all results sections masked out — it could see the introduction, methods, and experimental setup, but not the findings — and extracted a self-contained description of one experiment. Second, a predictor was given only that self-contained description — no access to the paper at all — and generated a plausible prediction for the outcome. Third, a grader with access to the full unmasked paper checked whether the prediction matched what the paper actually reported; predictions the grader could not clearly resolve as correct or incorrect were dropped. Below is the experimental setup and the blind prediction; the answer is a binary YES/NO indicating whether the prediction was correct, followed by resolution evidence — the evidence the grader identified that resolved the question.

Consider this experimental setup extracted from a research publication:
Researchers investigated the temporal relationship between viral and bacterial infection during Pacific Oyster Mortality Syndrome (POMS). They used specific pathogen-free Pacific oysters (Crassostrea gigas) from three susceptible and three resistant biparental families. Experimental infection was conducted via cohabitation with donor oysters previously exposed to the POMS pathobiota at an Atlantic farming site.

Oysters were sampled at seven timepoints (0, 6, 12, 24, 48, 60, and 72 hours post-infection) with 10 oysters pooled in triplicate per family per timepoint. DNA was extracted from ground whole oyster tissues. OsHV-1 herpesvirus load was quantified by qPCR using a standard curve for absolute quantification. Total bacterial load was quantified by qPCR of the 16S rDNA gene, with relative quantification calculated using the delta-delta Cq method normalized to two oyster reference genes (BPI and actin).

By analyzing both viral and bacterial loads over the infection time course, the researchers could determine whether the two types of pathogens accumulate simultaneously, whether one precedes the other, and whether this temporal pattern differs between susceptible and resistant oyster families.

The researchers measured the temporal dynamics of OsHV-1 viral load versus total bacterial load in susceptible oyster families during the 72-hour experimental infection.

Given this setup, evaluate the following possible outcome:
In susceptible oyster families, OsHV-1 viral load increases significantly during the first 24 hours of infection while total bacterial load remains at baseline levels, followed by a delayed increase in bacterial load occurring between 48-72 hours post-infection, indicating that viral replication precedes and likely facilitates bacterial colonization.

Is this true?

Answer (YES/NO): YES